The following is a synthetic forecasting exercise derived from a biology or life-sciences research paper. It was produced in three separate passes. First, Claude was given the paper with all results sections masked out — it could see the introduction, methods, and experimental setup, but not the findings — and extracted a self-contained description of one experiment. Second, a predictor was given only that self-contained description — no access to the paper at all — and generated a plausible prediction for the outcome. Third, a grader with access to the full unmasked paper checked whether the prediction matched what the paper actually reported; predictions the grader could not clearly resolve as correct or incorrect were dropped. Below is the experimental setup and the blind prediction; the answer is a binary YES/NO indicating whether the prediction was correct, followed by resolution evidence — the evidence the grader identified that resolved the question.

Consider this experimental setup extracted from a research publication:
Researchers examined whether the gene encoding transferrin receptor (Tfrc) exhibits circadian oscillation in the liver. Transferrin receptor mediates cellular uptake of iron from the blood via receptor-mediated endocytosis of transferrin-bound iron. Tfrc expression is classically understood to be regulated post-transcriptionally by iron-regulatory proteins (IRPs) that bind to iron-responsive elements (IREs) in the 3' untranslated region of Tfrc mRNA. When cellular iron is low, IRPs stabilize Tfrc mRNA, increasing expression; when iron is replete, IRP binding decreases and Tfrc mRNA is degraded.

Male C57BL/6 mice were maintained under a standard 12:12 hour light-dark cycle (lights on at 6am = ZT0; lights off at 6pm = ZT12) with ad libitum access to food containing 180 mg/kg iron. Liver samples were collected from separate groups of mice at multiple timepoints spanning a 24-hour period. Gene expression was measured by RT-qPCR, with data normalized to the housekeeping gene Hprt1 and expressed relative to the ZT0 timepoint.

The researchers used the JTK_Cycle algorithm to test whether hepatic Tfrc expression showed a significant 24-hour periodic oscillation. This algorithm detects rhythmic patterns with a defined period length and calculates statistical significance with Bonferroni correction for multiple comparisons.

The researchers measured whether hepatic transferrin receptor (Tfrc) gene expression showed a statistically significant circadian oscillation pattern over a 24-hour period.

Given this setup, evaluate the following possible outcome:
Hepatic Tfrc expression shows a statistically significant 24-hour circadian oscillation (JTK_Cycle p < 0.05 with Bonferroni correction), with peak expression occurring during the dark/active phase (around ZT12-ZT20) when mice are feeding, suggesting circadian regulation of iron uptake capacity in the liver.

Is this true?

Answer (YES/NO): YES